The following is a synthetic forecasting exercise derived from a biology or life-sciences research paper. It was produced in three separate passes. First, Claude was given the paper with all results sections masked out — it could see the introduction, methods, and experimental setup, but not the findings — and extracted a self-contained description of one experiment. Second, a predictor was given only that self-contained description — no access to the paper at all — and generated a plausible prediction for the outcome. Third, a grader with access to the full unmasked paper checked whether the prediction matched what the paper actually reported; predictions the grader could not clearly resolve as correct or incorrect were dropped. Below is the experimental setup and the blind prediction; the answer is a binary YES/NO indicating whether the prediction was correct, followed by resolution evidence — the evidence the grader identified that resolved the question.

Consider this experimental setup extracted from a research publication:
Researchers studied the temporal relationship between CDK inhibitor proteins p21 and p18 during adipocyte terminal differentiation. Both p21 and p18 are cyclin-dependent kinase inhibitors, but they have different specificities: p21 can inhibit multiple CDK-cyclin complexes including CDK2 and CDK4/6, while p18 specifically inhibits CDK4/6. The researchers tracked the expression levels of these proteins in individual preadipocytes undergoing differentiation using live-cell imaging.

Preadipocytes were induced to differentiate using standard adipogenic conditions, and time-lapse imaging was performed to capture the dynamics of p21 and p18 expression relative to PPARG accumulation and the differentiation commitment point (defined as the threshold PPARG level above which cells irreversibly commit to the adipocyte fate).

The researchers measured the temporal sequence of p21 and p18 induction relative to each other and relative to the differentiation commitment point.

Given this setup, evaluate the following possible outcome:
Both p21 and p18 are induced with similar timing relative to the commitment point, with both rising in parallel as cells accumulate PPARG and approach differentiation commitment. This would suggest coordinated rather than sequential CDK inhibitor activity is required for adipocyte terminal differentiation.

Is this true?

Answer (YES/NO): NO